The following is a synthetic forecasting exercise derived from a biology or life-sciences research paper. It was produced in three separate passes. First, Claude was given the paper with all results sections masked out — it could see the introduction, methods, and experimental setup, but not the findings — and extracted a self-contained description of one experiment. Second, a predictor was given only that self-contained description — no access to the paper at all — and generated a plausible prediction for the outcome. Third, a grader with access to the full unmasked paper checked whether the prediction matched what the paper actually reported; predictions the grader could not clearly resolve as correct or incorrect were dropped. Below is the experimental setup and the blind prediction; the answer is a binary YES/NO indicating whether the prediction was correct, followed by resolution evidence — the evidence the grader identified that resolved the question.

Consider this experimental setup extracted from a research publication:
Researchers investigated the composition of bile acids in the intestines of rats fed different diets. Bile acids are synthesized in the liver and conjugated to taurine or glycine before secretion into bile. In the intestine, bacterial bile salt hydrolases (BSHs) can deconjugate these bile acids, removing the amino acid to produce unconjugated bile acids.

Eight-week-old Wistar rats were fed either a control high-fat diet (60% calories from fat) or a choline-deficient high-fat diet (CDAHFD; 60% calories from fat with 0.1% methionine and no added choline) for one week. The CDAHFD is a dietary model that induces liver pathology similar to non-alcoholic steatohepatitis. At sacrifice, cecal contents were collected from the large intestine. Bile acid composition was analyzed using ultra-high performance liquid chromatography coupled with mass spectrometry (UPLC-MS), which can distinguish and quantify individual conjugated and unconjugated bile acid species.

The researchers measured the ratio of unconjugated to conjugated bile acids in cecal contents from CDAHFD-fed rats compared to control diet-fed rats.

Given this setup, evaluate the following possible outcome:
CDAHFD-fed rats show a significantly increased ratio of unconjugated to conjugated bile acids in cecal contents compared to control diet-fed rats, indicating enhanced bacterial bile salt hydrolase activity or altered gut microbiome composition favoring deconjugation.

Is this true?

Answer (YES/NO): YES